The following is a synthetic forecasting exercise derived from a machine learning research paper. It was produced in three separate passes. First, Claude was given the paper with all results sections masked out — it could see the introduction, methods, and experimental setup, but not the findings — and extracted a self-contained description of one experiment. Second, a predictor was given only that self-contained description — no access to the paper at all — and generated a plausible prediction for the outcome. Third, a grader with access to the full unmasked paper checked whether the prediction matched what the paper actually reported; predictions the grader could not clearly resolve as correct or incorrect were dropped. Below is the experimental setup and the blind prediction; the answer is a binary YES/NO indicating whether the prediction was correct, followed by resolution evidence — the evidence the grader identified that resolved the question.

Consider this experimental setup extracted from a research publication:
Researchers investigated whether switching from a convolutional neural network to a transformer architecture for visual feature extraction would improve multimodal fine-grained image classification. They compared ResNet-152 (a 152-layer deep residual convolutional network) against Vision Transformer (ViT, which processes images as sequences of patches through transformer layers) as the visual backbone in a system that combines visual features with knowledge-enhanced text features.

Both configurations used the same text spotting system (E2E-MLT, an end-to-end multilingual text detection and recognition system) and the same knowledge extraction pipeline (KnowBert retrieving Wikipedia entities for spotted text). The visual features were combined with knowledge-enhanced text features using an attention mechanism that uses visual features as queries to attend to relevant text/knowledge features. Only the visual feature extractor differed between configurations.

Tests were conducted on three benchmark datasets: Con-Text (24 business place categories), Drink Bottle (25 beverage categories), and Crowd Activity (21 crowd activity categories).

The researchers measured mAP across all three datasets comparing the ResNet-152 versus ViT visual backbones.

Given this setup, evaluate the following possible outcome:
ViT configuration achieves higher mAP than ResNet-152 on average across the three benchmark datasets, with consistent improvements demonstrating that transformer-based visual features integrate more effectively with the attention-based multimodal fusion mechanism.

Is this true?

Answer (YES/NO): YES